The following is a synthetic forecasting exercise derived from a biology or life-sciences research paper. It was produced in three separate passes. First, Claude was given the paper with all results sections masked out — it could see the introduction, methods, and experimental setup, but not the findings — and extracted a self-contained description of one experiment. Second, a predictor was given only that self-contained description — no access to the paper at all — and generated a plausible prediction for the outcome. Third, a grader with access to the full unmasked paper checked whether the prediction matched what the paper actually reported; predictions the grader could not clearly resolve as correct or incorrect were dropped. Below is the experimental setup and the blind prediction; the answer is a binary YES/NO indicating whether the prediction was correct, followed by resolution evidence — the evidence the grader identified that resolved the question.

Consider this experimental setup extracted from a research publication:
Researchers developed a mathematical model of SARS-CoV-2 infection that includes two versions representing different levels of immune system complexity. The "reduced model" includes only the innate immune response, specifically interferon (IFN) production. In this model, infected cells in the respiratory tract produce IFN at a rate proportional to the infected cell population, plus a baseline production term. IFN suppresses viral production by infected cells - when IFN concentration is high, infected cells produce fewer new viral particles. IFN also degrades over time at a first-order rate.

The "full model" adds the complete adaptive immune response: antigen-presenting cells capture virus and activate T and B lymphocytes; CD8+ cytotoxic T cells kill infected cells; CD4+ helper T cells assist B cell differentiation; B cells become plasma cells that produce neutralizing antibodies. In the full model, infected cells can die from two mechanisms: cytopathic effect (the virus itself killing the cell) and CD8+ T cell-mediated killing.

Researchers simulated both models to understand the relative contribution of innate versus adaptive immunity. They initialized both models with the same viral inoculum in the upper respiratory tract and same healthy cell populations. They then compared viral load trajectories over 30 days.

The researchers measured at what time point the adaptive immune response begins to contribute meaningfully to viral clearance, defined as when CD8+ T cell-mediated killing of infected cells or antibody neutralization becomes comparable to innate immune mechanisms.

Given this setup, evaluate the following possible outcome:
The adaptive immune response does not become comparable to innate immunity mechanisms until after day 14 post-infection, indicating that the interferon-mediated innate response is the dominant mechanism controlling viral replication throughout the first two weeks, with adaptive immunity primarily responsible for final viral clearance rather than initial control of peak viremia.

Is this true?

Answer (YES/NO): NO